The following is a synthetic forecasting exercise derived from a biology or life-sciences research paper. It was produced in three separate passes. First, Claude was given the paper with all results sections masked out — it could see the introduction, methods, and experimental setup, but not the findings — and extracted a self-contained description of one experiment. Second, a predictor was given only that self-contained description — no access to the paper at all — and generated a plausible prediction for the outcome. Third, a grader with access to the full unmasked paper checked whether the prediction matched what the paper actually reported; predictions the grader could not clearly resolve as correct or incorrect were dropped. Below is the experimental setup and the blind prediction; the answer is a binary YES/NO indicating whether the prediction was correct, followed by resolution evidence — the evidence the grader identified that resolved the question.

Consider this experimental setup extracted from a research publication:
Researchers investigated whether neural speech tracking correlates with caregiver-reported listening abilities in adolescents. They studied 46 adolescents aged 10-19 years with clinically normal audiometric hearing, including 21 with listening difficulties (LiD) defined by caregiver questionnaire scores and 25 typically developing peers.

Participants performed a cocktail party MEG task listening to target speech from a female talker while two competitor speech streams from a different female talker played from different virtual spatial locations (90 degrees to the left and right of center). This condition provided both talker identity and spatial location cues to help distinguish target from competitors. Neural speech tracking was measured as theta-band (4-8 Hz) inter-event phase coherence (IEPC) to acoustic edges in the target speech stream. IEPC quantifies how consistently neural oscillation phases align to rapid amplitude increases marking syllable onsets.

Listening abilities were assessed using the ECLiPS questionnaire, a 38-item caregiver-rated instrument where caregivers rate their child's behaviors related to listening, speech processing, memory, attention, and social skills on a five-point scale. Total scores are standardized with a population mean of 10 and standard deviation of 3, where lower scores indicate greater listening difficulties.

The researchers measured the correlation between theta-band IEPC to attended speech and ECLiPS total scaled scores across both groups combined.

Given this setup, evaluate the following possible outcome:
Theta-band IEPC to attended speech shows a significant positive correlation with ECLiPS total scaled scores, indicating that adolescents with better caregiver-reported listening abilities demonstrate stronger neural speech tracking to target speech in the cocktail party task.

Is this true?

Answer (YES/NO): YES